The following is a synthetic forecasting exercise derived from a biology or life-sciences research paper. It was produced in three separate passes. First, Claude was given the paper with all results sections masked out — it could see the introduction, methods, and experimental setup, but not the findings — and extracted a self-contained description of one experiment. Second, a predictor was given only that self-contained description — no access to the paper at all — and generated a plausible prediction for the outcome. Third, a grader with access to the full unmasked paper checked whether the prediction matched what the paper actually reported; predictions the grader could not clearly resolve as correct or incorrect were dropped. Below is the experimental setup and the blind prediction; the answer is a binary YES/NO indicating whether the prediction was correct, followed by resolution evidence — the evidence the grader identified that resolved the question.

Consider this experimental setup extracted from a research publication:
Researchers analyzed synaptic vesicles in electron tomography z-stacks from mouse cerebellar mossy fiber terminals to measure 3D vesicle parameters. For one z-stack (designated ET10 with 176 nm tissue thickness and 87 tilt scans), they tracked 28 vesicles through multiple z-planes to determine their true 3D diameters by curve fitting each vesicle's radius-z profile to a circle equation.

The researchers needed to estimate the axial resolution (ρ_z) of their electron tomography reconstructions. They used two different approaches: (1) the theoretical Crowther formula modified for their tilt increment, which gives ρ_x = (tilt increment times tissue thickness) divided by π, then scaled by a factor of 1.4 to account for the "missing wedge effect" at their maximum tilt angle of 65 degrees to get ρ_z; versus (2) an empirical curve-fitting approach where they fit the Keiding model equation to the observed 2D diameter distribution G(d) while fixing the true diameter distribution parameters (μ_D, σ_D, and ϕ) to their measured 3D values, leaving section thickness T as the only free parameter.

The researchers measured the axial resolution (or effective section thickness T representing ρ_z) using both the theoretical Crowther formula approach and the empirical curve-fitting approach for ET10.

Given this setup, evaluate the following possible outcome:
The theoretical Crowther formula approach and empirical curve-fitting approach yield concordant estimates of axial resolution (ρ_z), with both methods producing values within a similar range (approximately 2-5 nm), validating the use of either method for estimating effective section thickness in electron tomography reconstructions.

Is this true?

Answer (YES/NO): NO